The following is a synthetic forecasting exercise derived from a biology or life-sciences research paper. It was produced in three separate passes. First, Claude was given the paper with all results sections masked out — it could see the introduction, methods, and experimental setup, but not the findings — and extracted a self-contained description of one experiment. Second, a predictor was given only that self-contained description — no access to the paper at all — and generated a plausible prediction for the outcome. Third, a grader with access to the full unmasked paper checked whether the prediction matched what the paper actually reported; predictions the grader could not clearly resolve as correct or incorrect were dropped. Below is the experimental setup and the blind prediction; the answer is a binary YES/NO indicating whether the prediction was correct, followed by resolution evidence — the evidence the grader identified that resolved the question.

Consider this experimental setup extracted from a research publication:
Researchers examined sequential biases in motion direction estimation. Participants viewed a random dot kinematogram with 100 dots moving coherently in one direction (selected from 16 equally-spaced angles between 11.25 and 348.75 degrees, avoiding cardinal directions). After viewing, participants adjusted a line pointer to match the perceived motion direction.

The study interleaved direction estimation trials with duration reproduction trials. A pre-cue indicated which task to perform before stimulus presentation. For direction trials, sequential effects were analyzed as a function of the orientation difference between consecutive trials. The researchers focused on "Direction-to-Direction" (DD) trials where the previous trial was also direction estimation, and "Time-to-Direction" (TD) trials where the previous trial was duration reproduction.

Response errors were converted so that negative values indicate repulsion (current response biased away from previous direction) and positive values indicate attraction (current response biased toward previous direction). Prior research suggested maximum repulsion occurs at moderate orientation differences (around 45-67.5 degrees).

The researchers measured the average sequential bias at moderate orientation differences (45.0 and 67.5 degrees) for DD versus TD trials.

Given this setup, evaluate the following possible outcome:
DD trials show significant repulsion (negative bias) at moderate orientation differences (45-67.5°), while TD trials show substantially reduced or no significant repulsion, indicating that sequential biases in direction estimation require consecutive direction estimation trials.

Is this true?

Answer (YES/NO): NO